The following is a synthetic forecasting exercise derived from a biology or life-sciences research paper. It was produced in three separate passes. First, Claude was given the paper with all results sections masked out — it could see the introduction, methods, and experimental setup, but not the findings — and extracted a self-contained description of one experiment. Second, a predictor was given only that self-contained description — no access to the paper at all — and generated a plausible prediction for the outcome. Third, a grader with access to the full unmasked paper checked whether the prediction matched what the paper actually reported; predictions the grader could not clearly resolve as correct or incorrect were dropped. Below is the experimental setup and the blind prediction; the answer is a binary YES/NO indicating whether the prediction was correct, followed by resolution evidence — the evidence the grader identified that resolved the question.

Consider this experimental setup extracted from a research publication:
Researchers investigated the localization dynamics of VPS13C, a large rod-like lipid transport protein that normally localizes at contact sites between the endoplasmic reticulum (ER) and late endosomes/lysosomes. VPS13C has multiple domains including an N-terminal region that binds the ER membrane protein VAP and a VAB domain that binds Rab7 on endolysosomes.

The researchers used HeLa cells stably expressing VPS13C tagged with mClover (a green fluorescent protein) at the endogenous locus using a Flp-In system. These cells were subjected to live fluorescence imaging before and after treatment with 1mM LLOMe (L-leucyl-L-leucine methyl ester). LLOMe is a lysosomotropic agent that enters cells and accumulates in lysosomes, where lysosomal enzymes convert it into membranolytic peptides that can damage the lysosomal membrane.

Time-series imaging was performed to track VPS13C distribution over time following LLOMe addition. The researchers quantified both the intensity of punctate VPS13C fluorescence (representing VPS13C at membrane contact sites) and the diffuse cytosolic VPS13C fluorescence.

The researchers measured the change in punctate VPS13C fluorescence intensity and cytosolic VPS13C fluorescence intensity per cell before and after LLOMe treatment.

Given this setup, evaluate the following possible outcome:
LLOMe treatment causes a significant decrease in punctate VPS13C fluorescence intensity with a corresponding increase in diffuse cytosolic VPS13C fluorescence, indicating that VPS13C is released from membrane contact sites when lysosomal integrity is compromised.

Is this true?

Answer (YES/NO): NO